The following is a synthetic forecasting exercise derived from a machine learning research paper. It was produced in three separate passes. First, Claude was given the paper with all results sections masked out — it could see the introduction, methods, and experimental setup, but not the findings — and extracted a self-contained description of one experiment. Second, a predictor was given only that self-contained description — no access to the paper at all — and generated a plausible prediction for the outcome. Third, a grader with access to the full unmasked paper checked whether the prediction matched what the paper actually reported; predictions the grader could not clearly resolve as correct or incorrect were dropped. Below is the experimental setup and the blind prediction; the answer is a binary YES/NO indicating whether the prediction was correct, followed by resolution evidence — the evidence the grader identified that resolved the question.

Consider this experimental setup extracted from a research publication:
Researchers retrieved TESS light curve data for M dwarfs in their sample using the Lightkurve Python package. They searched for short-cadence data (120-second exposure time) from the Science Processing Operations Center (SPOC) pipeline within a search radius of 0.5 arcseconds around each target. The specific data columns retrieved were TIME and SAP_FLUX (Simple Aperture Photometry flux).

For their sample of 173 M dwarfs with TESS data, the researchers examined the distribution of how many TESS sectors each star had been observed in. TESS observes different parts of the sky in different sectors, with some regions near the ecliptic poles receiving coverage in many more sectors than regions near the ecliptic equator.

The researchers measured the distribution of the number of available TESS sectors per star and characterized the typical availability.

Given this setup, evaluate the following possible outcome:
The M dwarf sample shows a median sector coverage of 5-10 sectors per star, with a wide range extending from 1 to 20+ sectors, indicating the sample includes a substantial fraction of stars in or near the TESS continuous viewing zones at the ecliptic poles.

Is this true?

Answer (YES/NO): NO